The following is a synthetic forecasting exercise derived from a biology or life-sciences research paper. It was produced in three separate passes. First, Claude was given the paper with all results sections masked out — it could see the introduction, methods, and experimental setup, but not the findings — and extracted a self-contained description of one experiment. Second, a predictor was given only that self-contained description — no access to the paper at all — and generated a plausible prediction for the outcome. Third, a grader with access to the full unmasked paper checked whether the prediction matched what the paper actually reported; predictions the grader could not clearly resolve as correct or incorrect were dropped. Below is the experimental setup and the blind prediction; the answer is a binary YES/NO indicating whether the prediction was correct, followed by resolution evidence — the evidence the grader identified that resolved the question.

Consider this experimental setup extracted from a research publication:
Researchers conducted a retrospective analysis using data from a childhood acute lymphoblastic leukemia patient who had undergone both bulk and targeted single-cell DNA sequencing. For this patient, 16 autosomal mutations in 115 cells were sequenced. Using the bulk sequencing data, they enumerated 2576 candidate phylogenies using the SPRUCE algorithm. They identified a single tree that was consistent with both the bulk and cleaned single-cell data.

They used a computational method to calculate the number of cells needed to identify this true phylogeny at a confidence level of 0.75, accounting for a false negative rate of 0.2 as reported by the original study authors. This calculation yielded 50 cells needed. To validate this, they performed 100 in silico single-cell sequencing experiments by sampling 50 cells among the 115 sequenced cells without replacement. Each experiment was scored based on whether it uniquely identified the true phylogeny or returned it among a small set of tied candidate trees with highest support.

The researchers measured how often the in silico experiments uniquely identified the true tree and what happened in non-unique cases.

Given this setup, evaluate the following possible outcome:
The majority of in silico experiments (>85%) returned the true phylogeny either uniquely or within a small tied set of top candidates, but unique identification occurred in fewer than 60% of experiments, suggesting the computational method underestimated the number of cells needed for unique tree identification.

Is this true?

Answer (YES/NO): NO